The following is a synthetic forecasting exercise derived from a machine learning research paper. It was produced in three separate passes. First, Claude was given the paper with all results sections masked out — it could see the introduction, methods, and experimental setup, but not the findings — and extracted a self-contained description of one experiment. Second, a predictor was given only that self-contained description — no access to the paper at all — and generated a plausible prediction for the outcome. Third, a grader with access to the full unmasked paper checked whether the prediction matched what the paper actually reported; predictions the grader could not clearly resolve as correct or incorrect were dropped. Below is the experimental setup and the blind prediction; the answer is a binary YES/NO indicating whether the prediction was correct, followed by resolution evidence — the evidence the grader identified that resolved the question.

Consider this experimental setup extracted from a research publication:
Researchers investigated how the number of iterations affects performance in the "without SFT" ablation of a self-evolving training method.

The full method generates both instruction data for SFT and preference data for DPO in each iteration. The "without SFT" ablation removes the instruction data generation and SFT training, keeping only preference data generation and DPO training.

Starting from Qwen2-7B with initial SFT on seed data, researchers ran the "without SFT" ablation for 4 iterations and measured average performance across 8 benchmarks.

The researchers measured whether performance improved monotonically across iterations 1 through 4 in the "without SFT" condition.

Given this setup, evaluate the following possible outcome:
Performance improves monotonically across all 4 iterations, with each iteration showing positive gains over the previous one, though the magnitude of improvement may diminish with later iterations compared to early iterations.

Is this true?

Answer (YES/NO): NO